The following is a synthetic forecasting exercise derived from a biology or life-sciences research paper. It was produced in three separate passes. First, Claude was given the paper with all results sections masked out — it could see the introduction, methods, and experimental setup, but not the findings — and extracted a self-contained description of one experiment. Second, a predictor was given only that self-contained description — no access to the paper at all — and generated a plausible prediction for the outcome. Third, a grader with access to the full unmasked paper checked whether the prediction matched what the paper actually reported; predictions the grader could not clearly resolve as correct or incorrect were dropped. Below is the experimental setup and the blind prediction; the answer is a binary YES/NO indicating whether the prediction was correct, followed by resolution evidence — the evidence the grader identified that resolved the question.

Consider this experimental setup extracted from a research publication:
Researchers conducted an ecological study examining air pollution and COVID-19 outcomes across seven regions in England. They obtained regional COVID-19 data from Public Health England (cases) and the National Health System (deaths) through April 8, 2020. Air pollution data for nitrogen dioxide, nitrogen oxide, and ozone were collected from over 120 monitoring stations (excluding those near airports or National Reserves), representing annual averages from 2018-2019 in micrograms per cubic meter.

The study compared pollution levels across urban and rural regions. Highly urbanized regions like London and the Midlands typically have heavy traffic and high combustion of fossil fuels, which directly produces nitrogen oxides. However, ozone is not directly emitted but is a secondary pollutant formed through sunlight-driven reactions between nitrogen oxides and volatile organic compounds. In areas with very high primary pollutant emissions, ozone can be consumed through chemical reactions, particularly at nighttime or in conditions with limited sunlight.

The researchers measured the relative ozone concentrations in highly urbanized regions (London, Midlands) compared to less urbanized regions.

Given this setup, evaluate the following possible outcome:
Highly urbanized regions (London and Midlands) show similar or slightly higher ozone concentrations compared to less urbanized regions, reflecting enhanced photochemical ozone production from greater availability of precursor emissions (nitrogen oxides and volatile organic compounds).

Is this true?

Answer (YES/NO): NO